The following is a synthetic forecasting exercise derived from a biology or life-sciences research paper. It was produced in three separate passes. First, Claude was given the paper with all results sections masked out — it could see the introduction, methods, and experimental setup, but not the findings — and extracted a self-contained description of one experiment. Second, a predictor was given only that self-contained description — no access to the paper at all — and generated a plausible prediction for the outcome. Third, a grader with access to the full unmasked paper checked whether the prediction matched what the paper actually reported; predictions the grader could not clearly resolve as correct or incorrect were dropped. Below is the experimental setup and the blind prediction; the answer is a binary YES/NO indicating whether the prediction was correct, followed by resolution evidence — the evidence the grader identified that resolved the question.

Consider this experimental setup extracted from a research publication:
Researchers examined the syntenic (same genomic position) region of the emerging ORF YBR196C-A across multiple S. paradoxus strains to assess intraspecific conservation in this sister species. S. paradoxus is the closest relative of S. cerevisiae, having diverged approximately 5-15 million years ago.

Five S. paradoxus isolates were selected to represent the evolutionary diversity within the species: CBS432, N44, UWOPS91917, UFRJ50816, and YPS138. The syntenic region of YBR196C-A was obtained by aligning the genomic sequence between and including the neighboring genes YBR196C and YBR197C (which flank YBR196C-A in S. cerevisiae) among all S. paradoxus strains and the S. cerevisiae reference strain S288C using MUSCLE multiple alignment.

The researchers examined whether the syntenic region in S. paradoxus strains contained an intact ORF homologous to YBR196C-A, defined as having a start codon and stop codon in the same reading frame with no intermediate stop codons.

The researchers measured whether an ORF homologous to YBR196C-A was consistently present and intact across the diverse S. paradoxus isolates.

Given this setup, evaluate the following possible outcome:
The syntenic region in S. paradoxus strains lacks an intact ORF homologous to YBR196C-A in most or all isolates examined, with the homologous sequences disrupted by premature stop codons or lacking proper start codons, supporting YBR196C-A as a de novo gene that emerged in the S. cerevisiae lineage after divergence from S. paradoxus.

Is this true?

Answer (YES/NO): NO